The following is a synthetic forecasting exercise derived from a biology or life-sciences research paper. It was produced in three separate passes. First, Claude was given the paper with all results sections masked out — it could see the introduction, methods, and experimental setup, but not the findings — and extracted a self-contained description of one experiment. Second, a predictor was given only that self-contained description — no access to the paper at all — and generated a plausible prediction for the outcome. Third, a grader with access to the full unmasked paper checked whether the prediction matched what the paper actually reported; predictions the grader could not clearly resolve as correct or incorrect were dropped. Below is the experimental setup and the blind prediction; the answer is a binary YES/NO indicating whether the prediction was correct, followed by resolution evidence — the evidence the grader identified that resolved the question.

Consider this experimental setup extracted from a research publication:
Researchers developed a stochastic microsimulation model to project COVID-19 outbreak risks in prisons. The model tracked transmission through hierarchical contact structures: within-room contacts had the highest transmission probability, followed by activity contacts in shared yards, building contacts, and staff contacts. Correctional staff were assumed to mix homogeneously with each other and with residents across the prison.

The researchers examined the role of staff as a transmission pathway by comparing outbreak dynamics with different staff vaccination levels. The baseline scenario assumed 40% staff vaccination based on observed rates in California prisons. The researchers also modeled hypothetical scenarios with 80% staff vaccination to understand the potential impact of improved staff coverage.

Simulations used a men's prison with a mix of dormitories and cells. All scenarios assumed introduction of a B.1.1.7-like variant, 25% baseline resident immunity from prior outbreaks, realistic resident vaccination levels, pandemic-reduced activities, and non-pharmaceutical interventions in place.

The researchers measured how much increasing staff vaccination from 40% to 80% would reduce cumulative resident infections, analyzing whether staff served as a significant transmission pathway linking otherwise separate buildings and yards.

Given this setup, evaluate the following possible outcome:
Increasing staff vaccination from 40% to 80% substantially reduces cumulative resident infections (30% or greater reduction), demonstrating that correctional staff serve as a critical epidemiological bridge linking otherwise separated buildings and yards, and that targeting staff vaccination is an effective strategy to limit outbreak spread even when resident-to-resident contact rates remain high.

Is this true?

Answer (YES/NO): NO